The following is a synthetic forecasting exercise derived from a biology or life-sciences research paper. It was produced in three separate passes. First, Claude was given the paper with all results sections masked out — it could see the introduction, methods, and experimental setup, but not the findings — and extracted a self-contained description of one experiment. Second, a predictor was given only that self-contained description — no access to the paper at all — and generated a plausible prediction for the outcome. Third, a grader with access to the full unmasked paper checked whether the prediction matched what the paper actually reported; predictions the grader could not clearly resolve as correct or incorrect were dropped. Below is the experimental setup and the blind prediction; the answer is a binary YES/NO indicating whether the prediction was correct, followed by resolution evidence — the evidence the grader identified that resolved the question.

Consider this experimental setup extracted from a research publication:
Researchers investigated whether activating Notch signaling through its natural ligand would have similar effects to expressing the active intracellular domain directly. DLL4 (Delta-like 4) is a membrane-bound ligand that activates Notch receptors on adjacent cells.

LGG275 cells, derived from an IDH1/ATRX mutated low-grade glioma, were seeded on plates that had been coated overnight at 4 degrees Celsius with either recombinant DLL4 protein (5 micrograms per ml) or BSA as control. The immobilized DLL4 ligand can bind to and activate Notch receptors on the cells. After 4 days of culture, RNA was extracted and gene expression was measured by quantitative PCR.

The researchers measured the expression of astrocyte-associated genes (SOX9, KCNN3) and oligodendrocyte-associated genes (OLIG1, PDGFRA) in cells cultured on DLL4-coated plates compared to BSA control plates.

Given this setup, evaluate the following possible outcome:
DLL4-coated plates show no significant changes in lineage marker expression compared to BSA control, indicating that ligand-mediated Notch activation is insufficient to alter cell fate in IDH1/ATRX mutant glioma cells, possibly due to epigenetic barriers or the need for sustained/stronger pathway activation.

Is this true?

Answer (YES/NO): NO